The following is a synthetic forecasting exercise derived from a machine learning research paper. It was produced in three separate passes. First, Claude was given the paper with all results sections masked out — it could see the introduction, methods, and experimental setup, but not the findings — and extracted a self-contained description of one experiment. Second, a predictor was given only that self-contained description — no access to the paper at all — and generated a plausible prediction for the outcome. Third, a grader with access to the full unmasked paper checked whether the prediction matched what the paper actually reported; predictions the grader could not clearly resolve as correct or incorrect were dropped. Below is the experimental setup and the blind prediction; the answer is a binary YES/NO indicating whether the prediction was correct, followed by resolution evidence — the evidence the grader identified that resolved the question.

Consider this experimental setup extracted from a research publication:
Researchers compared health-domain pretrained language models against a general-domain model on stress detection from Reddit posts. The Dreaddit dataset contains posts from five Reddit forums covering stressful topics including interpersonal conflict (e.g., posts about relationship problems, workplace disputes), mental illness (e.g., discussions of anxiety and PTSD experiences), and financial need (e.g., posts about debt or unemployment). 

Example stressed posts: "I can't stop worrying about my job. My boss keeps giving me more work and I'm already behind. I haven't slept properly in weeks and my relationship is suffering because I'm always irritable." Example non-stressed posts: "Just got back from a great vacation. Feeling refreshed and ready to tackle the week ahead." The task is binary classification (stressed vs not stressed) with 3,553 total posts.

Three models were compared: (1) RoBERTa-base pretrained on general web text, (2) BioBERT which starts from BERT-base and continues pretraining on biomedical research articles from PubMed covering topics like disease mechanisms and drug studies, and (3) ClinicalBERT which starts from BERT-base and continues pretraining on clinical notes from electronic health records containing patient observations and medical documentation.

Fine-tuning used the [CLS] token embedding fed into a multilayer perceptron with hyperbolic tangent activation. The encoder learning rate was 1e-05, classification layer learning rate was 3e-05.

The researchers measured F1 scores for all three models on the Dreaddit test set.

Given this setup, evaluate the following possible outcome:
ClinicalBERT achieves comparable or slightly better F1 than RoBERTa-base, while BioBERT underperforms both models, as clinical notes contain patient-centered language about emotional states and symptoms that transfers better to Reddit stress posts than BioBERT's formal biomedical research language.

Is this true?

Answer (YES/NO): NO